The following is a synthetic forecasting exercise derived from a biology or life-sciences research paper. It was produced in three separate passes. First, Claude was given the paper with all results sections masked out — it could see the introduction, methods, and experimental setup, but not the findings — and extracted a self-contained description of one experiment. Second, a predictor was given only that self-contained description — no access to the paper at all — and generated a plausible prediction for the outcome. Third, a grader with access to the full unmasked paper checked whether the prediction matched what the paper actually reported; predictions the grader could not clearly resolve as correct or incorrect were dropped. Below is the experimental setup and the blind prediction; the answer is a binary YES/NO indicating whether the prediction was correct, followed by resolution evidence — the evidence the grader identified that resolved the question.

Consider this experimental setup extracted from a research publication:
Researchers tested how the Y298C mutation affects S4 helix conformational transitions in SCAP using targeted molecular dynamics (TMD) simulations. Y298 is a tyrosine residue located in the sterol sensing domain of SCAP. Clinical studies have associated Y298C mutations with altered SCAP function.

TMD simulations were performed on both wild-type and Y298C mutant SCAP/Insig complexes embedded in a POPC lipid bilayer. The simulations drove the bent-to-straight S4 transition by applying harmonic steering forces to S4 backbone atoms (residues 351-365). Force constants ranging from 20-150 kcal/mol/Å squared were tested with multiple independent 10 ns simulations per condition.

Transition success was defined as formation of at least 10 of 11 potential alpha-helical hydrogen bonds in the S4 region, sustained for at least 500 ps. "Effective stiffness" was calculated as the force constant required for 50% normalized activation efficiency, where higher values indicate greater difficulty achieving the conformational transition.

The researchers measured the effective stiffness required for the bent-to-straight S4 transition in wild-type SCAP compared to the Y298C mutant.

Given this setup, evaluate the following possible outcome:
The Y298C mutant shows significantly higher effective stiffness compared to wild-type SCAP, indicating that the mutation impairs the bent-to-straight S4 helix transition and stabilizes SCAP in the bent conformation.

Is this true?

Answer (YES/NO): NO